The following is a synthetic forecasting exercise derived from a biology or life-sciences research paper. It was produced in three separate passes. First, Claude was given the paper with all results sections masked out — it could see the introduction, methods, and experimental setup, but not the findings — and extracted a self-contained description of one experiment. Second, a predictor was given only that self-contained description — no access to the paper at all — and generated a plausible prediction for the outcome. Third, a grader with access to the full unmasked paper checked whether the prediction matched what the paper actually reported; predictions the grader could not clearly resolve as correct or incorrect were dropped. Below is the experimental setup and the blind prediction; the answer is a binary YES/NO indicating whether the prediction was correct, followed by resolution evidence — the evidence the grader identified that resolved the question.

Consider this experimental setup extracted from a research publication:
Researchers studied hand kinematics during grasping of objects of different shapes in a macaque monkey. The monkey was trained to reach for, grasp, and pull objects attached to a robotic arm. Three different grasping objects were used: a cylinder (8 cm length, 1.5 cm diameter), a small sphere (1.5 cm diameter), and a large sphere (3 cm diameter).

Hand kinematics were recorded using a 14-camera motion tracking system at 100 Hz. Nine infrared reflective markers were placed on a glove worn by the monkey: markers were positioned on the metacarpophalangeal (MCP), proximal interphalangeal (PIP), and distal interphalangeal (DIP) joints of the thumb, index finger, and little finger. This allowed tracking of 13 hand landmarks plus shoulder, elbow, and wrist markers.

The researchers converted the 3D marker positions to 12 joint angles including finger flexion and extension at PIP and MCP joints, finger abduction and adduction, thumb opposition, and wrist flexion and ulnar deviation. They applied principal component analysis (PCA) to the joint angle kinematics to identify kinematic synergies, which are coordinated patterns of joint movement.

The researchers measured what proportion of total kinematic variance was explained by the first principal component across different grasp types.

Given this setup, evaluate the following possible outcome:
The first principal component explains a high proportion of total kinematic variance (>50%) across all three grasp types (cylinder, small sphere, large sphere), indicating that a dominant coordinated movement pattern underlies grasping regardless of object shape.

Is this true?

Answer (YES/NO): YES